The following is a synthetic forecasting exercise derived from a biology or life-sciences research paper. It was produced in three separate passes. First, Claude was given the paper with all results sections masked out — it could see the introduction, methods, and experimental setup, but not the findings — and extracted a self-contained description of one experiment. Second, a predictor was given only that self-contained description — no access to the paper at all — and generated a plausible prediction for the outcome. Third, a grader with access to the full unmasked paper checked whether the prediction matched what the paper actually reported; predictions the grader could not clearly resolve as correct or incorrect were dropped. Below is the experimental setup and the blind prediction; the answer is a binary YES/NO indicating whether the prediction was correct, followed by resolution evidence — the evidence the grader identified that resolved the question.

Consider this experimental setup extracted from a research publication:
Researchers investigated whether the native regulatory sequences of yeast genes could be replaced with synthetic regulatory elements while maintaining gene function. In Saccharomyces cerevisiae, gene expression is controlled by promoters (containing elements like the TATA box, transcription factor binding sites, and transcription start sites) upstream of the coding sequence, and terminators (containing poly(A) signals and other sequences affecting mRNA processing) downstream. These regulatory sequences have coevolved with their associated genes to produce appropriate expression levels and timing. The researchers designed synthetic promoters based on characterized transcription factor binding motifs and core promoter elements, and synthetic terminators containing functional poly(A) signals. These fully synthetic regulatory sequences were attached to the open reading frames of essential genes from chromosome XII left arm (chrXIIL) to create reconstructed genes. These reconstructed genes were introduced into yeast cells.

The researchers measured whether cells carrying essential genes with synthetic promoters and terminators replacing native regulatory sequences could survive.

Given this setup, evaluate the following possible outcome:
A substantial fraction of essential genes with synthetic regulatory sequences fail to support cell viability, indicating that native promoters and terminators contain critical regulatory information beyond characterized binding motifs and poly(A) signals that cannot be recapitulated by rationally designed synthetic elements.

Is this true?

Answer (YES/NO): NO